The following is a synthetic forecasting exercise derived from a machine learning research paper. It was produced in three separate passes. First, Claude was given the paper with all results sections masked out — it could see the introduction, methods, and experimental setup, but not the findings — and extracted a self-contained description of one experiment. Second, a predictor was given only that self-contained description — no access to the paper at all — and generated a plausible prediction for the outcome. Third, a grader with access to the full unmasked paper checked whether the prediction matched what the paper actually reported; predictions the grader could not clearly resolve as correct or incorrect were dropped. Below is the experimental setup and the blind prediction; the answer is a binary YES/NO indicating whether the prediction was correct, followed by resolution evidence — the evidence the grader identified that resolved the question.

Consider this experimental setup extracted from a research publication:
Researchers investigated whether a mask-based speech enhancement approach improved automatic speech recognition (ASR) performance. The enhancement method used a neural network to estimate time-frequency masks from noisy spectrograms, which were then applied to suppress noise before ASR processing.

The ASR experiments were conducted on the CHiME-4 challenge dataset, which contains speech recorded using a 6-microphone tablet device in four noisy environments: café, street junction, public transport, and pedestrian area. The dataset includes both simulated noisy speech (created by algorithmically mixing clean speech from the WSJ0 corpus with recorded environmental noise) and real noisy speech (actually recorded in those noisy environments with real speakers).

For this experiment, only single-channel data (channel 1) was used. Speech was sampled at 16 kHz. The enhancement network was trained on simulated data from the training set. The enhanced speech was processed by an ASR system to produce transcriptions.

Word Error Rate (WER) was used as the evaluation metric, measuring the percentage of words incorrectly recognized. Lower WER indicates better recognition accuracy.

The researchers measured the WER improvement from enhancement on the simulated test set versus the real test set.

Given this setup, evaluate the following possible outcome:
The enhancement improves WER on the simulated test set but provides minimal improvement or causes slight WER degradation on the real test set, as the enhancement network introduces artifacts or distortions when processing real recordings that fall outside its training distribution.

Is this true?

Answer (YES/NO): NO